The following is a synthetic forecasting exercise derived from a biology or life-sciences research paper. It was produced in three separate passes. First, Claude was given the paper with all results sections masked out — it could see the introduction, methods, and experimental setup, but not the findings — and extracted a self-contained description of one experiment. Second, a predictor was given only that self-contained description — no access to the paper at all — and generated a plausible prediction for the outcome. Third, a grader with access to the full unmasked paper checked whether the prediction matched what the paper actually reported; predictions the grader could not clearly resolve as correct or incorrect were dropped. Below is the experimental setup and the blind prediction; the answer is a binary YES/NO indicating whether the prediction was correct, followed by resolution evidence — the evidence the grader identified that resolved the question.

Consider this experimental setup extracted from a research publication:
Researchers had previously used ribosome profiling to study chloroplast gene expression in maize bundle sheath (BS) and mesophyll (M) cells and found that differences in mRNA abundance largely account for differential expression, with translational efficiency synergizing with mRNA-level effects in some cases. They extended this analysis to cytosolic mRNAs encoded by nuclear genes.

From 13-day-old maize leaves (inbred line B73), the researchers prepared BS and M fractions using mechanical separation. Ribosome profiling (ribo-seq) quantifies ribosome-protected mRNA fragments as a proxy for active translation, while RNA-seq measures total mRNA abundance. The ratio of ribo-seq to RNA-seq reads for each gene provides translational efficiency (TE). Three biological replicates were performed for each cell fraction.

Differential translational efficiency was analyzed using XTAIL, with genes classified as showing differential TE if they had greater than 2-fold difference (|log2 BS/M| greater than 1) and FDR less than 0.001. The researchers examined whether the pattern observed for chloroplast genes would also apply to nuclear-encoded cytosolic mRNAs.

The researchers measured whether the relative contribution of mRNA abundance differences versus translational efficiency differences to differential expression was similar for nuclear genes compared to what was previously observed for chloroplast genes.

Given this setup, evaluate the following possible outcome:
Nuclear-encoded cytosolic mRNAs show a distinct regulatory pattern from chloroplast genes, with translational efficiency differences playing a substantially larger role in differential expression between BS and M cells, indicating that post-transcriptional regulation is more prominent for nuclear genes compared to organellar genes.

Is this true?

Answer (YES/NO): NO